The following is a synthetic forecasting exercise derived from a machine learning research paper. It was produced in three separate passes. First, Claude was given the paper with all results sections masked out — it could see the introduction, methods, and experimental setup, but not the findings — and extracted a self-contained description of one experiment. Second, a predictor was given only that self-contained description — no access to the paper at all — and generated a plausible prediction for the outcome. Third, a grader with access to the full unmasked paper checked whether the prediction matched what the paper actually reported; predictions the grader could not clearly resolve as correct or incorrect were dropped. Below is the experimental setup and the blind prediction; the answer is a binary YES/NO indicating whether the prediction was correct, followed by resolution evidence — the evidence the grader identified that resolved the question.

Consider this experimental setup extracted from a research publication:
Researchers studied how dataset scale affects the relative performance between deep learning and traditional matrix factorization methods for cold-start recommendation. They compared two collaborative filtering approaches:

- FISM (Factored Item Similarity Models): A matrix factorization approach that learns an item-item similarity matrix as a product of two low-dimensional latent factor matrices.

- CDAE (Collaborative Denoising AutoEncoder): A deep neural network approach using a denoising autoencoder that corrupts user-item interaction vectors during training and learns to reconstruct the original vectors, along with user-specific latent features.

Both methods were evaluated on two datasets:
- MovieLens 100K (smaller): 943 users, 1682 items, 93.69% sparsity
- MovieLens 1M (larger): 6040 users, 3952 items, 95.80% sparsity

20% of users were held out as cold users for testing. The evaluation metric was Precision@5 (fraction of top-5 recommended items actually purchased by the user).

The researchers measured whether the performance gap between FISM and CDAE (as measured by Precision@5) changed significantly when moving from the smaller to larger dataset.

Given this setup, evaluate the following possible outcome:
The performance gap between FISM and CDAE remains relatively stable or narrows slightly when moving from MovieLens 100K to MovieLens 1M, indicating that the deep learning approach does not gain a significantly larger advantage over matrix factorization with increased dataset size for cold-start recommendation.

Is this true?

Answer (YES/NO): YES